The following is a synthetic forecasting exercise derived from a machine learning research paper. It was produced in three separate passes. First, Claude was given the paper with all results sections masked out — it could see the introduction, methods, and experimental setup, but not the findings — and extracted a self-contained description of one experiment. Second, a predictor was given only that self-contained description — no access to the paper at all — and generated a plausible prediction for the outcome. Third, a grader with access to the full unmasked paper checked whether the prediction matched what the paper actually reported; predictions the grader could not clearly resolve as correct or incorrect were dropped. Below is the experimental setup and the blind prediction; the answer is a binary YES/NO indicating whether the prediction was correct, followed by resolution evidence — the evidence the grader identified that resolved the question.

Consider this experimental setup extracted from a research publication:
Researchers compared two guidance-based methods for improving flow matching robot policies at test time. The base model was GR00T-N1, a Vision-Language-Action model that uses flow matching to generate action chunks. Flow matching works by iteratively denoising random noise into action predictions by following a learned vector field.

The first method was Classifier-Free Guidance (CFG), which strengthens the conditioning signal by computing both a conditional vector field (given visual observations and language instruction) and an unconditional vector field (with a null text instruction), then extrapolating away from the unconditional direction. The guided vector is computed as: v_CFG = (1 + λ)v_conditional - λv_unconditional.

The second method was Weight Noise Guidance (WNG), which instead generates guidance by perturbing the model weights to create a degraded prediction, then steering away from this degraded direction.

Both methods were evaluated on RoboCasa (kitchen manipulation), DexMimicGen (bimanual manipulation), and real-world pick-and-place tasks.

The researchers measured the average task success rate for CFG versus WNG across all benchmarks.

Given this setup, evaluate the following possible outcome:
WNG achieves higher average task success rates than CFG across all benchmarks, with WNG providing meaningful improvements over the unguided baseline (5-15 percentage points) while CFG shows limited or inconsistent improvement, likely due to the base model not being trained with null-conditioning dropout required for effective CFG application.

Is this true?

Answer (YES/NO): NO